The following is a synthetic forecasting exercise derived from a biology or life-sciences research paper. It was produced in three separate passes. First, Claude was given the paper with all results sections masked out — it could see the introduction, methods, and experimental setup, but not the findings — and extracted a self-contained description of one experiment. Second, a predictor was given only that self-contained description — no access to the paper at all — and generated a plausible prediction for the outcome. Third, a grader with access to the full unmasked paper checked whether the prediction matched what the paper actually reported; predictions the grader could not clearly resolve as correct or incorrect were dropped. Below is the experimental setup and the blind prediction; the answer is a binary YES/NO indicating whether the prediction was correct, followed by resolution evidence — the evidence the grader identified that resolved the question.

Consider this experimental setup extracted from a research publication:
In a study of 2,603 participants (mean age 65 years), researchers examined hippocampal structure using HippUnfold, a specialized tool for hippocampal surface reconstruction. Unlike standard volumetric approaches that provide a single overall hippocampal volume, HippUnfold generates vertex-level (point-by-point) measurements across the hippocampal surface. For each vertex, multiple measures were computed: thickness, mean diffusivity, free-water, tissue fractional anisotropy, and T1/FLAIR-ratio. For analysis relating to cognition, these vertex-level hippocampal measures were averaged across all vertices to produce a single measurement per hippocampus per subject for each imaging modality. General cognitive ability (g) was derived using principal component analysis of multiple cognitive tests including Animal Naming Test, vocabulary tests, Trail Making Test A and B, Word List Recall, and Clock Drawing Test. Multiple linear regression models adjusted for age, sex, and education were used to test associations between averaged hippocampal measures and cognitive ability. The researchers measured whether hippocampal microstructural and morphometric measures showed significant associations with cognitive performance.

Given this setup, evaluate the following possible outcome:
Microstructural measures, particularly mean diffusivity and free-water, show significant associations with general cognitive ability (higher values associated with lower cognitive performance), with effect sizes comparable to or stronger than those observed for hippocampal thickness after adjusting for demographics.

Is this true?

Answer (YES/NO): YES